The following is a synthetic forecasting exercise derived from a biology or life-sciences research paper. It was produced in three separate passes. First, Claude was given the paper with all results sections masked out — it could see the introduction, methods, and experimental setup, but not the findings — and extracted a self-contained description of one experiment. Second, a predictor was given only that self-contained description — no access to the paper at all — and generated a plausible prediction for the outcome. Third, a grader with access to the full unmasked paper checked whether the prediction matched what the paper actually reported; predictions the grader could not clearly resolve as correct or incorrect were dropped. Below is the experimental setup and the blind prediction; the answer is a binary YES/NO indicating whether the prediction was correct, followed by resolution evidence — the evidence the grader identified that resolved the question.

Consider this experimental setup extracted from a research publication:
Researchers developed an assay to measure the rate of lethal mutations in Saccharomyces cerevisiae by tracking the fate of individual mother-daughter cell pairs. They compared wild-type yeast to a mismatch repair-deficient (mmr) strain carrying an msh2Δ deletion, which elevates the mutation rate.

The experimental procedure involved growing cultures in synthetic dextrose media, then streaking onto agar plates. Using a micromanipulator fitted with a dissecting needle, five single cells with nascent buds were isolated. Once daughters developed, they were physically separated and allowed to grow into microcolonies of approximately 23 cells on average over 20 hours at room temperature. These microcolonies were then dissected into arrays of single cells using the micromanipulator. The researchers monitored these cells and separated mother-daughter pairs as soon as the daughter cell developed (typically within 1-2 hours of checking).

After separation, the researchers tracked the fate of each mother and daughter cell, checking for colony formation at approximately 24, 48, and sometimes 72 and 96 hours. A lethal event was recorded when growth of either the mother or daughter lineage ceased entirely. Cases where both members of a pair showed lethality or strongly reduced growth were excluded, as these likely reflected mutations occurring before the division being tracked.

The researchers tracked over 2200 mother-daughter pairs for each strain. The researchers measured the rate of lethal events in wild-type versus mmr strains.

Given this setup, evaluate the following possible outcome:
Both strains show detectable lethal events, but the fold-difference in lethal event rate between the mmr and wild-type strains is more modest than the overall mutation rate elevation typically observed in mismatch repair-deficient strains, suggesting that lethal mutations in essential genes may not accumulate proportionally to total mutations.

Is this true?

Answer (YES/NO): NO